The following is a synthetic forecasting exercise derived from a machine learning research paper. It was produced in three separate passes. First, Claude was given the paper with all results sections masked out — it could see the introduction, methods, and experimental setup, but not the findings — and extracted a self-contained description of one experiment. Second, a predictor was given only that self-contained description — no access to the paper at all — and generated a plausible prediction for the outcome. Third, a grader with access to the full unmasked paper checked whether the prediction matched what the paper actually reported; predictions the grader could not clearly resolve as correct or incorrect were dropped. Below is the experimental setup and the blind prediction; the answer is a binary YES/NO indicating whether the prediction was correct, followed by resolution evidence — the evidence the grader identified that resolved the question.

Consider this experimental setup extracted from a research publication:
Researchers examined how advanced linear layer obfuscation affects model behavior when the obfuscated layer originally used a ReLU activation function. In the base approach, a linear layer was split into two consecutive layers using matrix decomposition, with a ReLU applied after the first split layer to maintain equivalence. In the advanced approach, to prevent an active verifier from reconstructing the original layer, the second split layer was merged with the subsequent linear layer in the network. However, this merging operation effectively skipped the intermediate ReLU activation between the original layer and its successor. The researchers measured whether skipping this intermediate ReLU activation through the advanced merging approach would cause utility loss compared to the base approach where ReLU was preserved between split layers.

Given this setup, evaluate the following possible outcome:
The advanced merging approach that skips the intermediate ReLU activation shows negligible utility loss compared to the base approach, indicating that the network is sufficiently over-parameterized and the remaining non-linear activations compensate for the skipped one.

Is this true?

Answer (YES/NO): NO